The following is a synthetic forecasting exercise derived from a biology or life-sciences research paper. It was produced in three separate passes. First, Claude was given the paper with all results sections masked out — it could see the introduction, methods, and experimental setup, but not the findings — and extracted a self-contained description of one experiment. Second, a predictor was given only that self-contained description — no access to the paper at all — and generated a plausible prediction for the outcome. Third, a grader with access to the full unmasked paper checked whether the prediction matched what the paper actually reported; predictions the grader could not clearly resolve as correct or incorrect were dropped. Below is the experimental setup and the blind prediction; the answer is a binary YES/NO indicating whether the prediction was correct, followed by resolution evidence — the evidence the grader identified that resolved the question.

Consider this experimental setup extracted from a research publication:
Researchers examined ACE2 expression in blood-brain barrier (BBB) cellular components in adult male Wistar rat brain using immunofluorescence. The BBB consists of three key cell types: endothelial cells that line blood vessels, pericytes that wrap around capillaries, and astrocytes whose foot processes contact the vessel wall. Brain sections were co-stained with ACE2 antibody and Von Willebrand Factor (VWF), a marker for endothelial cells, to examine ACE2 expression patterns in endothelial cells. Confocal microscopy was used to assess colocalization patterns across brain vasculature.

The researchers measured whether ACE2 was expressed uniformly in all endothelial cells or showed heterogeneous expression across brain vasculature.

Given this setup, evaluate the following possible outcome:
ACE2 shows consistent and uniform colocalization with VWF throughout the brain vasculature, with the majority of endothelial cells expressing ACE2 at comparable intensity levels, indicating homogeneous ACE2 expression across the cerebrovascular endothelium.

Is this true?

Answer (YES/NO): NO